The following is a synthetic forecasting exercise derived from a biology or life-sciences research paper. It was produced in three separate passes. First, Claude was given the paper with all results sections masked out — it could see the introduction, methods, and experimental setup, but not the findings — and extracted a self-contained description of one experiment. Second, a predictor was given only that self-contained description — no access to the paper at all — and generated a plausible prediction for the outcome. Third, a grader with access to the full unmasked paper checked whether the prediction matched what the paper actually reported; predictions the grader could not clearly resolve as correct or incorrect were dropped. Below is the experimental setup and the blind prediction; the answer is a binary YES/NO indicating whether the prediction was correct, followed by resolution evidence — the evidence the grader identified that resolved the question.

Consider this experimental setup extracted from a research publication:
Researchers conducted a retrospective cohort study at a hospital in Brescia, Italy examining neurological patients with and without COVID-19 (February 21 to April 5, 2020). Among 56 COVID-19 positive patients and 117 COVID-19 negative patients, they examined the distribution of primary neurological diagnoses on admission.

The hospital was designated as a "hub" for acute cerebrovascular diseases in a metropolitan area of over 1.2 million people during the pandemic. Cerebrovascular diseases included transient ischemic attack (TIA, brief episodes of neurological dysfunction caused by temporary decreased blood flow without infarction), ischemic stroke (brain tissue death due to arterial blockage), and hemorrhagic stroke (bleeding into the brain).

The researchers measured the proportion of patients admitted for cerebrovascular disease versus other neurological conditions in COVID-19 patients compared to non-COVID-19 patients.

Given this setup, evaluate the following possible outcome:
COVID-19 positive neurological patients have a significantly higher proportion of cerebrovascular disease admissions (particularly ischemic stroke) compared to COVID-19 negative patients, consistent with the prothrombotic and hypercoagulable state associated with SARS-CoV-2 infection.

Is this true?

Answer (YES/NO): NO